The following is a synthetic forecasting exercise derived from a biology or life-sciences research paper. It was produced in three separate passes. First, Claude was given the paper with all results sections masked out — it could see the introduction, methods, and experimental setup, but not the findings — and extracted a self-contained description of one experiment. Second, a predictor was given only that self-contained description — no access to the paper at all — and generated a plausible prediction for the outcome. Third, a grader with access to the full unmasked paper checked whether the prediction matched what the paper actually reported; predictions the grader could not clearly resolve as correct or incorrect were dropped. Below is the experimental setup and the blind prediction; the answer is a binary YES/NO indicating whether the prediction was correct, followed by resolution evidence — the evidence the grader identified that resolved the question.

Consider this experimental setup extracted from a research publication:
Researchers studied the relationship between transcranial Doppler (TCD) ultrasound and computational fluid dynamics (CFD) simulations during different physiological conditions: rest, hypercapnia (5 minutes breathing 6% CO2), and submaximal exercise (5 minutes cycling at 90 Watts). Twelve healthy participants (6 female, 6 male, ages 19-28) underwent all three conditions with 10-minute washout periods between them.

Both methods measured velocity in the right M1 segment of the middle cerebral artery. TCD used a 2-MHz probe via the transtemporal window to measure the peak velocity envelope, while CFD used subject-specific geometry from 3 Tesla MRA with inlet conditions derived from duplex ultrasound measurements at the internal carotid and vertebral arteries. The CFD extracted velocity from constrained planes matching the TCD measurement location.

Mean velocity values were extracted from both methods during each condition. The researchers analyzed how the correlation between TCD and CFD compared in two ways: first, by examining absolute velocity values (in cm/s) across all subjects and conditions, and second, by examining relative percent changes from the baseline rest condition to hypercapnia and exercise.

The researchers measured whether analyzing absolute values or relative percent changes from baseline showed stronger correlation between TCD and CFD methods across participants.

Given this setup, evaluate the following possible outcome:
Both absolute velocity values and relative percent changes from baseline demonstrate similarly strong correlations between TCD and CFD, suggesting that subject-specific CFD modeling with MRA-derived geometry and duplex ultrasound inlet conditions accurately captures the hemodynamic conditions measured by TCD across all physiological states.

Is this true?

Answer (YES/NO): NO